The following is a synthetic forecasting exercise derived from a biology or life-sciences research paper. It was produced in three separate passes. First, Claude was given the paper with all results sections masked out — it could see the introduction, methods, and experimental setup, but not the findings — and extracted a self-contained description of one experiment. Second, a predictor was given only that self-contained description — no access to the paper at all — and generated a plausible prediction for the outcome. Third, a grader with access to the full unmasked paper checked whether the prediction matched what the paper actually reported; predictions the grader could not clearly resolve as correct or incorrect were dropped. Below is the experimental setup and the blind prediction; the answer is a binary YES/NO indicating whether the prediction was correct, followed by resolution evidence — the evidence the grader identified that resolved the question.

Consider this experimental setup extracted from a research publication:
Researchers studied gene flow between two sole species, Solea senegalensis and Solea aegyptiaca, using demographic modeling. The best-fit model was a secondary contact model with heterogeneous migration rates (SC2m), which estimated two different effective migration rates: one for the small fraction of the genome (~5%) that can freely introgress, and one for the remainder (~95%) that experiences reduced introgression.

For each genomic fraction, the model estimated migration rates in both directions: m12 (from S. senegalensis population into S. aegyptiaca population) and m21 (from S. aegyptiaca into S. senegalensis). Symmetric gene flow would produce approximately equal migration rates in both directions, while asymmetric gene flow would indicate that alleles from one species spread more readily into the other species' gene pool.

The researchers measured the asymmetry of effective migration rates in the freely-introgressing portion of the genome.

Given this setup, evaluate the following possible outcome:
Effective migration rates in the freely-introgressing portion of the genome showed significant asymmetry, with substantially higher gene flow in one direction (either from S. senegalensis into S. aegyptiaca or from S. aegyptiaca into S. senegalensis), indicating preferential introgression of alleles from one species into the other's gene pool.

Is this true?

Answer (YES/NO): YES